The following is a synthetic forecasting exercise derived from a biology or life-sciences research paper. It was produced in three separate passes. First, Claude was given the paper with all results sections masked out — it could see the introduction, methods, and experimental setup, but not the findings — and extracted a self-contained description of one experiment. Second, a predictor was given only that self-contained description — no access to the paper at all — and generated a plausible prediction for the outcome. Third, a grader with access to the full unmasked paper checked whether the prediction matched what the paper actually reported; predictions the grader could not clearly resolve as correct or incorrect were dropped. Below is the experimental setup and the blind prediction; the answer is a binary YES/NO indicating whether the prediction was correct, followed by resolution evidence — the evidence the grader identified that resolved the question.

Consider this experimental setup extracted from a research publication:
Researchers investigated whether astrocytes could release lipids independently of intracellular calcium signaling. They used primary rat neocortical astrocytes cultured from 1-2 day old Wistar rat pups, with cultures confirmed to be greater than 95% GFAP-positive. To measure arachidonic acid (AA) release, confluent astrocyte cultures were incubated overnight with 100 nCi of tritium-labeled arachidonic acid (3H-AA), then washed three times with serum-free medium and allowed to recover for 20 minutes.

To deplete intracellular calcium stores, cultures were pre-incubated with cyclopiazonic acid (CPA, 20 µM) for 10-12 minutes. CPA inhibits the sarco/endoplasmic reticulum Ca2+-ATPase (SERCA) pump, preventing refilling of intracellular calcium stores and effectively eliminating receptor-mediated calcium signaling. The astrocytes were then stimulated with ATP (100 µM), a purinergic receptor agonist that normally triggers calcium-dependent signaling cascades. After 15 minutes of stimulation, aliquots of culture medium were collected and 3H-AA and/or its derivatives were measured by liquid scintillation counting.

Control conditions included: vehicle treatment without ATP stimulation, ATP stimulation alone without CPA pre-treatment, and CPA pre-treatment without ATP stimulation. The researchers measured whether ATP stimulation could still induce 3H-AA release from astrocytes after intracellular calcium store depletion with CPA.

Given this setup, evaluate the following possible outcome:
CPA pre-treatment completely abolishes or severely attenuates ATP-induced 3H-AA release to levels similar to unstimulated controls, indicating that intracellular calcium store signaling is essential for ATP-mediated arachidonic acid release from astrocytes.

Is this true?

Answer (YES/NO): NO